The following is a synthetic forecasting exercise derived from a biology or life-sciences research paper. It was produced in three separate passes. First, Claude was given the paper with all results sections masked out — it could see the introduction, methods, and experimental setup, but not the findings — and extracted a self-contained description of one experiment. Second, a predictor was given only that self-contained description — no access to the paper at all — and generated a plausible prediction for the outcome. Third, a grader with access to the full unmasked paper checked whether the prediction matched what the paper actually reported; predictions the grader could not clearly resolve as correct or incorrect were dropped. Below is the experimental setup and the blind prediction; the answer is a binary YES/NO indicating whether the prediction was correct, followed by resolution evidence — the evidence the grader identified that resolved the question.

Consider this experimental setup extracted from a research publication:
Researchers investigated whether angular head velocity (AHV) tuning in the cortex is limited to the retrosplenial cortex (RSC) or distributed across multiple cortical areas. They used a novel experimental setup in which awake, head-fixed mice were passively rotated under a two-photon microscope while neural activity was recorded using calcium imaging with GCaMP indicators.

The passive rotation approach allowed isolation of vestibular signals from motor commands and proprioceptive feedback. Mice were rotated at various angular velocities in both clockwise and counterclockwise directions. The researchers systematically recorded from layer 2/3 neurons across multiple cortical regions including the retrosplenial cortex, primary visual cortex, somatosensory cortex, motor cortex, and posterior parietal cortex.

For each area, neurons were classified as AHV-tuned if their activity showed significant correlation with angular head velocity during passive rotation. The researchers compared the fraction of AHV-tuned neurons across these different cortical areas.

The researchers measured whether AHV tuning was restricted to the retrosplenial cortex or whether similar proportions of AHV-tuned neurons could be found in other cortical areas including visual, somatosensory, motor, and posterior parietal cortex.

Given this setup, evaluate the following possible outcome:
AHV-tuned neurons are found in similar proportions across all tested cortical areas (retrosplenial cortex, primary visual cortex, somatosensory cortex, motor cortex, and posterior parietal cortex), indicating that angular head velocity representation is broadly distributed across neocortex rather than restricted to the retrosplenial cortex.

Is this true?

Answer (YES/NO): NO